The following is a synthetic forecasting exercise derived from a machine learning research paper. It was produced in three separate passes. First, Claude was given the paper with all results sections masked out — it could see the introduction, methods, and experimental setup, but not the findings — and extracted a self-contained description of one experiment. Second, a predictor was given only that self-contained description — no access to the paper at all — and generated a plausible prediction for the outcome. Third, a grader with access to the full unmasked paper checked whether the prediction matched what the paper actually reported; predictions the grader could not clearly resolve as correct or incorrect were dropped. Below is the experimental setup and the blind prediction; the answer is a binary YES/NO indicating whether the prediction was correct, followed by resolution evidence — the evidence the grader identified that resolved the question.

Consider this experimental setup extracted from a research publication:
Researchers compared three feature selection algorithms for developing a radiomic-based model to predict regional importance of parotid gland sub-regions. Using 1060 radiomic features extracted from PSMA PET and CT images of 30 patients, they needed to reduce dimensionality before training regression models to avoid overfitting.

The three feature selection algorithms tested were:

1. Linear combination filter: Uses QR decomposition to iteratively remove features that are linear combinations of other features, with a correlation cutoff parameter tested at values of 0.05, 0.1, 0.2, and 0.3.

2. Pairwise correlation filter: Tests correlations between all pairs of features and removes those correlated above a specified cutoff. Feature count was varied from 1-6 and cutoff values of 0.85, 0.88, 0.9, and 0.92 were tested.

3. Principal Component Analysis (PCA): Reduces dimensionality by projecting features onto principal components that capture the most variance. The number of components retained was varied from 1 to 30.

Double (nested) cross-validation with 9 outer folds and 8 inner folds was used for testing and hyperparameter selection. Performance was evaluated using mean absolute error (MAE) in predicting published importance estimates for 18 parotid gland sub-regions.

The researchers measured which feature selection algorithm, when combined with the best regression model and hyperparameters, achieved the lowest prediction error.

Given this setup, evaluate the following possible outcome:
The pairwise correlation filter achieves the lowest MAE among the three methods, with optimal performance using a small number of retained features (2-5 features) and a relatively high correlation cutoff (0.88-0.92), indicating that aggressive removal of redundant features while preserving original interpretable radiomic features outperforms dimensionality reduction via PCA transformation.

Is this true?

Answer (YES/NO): NO